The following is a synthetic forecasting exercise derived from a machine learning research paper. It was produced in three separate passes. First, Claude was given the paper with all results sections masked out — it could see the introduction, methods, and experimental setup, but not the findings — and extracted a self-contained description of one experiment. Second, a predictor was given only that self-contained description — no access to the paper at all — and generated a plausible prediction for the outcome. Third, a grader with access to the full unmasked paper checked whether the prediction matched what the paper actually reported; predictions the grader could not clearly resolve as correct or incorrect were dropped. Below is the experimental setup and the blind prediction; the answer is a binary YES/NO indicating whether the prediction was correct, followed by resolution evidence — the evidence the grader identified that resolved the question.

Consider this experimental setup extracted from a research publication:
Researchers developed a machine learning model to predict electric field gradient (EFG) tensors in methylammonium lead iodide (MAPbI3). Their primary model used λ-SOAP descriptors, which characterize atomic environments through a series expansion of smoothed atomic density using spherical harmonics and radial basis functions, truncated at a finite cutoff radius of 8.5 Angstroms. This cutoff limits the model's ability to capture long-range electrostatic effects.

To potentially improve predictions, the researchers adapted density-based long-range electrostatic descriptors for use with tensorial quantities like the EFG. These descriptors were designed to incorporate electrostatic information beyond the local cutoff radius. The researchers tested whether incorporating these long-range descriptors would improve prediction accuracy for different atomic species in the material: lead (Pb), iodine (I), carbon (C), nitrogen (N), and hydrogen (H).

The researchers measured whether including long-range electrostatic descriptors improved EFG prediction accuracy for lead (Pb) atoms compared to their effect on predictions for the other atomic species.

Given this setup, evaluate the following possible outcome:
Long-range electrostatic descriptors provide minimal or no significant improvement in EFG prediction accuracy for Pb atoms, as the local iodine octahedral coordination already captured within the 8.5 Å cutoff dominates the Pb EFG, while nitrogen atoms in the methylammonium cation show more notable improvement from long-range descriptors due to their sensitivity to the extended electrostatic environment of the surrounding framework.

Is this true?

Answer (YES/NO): NO